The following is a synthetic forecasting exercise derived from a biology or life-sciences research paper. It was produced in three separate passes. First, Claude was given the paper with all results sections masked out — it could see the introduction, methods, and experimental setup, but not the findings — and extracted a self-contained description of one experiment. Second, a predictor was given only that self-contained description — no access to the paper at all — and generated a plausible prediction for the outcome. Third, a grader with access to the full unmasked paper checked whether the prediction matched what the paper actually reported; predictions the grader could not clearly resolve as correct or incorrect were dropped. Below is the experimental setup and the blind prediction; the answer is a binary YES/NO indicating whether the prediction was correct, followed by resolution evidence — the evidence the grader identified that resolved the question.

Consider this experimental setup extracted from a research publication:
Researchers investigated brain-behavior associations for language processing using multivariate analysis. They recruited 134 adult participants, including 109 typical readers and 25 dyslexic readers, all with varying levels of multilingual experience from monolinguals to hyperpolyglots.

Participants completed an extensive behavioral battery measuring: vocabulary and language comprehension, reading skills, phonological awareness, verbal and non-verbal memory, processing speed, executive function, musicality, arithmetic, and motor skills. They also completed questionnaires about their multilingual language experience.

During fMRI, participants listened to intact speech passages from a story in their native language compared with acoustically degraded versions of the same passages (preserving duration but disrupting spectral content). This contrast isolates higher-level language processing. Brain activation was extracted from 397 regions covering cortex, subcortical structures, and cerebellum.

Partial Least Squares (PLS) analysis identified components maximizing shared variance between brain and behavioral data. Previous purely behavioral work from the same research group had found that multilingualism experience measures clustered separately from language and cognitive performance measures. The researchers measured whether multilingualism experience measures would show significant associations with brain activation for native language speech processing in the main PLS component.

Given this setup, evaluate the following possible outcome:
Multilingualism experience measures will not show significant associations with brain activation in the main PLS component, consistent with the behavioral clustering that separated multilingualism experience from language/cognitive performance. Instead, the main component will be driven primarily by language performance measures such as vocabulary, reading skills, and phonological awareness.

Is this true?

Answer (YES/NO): NO